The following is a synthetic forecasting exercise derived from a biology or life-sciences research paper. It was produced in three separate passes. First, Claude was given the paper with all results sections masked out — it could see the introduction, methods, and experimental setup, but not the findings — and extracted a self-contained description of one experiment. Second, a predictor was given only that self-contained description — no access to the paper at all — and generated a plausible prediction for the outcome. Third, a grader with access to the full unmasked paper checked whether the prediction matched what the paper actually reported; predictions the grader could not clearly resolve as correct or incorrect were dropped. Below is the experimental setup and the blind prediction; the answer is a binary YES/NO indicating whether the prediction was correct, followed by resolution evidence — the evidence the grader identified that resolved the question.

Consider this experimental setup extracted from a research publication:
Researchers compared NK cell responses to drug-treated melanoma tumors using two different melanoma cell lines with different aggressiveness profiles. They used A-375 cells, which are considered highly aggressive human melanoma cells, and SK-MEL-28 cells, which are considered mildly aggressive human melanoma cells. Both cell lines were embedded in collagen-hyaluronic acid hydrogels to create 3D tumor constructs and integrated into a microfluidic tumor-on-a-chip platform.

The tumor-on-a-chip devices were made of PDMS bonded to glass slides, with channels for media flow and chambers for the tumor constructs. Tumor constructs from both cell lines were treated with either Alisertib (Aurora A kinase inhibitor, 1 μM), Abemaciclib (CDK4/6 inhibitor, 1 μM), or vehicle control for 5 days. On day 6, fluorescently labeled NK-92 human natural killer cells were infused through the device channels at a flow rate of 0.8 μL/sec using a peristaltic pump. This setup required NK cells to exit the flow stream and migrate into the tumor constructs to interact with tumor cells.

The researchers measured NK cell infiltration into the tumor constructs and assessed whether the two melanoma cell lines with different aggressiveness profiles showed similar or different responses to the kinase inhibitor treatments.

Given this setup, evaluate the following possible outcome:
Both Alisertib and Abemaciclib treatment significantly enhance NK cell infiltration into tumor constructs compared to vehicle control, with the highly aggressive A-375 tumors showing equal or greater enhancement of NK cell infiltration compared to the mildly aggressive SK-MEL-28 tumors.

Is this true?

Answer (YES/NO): NO